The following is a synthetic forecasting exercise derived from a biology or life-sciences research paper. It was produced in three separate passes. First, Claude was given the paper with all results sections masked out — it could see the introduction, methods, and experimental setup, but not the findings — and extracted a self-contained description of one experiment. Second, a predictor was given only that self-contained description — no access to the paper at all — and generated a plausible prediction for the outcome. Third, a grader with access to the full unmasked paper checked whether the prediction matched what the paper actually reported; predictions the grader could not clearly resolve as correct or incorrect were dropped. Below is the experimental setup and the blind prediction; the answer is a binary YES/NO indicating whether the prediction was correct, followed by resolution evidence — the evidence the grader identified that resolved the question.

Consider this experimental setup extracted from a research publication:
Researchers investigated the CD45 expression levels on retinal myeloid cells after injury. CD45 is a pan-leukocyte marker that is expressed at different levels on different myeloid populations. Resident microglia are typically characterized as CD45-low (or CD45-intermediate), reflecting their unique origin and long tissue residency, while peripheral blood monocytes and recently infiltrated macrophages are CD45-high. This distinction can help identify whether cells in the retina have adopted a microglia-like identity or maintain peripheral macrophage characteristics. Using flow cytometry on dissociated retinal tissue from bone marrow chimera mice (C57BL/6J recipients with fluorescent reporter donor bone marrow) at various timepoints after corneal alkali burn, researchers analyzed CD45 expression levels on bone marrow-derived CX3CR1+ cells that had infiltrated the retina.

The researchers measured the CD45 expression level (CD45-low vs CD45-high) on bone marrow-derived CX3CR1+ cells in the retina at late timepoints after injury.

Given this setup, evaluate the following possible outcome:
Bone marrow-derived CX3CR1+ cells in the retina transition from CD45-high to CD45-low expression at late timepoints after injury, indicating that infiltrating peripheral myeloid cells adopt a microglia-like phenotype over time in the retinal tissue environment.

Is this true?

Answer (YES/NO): YES